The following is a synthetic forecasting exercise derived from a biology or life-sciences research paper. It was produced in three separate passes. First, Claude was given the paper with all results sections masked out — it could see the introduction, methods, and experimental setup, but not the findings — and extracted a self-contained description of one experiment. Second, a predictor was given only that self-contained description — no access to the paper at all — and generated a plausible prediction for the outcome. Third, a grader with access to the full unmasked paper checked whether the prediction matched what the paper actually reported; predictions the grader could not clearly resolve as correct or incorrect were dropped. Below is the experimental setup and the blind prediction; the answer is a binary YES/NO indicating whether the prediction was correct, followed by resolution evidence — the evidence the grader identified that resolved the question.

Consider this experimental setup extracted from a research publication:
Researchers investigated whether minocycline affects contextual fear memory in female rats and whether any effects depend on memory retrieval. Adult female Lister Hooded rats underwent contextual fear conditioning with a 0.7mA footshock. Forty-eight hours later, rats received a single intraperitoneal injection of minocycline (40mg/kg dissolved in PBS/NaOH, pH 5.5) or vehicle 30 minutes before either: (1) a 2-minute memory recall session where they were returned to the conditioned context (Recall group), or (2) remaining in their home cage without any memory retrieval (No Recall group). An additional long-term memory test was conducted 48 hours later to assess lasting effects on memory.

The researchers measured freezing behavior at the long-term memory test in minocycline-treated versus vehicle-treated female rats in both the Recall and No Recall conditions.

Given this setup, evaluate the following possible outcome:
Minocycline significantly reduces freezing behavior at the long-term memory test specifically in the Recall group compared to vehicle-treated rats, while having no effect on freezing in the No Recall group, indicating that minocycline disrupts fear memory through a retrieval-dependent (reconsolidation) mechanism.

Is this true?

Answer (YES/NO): NO